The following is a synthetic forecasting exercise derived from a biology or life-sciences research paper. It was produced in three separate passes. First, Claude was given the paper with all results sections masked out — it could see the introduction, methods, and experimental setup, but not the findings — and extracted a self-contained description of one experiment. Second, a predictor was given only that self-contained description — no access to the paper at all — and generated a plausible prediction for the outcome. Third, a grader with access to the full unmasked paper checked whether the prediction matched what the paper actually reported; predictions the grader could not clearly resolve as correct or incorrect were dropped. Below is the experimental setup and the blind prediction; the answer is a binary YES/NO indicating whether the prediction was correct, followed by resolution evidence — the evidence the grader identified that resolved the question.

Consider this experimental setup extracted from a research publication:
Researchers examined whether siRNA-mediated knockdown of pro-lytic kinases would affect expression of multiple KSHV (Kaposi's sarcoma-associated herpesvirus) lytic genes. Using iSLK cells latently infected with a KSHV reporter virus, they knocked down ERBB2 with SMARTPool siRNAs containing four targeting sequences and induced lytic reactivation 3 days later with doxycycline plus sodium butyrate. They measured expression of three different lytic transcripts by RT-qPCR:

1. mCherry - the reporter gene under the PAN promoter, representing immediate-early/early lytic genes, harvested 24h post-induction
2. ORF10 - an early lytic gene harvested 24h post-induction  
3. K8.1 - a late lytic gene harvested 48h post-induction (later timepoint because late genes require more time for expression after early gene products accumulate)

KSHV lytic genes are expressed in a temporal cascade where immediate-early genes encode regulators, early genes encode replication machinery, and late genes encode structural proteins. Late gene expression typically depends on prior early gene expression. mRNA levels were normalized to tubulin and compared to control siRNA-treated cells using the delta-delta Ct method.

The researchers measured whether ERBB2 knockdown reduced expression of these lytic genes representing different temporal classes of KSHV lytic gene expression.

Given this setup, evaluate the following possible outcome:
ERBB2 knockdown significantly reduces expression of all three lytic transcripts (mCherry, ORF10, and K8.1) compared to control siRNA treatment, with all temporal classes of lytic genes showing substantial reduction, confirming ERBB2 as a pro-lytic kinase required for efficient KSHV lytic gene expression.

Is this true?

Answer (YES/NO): NO